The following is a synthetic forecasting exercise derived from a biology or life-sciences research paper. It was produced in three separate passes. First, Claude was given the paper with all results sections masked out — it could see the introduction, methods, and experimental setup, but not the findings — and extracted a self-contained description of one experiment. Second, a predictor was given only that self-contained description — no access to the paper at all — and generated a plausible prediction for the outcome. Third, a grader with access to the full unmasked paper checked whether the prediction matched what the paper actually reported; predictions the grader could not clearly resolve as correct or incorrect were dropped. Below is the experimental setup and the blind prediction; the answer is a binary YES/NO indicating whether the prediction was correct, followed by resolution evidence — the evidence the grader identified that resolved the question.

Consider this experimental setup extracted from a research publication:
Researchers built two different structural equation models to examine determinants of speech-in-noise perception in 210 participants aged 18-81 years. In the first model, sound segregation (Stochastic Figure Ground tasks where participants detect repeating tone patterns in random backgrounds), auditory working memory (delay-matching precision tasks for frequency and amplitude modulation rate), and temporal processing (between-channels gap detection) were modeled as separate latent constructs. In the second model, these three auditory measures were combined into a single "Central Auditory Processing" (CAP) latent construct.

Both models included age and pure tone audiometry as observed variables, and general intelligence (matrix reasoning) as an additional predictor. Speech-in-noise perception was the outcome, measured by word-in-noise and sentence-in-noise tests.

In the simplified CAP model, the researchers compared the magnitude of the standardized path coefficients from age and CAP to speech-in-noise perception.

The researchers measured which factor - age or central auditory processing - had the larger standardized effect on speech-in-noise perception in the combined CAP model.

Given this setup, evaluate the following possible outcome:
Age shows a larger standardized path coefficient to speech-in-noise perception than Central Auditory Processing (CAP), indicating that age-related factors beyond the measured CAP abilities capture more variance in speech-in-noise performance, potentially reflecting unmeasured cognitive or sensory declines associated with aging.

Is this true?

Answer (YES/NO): NO